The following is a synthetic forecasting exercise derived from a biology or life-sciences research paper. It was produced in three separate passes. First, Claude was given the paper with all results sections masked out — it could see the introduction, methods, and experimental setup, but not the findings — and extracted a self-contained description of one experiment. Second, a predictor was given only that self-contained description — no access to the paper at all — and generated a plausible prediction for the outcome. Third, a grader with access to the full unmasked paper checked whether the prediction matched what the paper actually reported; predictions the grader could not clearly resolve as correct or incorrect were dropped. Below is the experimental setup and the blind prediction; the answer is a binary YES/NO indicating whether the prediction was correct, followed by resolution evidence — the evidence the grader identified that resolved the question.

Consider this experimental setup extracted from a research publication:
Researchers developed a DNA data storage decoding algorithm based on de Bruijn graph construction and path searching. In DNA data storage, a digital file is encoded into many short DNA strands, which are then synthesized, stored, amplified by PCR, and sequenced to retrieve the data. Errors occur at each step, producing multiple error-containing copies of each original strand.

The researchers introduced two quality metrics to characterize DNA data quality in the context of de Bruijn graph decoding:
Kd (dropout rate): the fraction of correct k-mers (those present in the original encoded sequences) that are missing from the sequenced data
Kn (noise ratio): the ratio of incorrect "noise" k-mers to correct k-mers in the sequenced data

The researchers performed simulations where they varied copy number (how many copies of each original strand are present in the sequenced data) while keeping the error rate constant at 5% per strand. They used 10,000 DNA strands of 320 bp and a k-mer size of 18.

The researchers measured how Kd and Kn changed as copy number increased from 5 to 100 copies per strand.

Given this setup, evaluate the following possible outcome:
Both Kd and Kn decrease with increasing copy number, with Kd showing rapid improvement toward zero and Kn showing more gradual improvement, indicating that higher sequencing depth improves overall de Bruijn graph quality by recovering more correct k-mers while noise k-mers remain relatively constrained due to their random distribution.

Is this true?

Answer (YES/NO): NO